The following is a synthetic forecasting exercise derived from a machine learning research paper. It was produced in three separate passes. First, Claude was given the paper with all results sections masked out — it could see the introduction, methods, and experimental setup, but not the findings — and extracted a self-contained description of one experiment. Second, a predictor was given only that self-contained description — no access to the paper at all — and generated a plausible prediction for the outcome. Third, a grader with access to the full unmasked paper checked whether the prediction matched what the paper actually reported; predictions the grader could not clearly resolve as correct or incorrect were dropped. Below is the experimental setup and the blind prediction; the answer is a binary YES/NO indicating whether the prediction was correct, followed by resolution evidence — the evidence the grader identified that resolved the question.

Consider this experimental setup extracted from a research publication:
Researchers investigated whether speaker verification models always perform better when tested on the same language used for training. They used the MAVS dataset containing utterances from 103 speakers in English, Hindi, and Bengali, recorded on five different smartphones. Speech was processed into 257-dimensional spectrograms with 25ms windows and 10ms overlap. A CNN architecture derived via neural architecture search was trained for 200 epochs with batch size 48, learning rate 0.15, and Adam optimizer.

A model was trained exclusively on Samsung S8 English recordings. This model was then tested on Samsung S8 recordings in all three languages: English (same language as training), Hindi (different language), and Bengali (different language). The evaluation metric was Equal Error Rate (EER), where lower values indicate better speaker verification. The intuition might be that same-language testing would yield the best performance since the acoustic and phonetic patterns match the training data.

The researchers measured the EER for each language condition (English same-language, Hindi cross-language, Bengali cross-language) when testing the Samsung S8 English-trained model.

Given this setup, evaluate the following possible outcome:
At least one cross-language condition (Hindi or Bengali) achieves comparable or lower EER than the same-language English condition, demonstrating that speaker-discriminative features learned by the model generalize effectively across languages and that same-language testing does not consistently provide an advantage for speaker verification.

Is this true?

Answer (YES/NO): YES